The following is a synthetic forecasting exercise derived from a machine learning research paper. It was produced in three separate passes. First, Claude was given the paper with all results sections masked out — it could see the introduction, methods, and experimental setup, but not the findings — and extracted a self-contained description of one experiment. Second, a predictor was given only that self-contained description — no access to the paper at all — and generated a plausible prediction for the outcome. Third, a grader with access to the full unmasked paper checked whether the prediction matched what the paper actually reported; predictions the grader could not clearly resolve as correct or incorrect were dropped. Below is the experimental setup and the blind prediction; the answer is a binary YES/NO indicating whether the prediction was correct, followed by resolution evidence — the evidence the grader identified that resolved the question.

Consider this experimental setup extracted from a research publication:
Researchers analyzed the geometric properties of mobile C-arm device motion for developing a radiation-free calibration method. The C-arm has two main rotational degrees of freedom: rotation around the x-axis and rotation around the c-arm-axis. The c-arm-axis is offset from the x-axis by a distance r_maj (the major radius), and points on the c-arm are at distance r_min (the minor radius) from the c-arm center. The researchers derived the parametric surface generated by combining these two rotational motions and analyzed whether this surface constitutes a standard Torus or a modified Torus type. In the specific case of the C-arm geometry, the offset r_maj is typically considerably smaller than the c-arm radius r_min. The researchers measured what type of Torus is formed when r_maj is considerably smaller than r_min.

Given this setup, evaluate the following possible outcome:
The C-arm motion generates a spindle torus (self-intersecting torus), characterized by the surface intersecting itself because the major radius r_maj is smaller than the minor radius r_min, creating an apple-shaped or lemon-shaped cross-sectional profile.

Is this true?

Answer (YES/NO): YES